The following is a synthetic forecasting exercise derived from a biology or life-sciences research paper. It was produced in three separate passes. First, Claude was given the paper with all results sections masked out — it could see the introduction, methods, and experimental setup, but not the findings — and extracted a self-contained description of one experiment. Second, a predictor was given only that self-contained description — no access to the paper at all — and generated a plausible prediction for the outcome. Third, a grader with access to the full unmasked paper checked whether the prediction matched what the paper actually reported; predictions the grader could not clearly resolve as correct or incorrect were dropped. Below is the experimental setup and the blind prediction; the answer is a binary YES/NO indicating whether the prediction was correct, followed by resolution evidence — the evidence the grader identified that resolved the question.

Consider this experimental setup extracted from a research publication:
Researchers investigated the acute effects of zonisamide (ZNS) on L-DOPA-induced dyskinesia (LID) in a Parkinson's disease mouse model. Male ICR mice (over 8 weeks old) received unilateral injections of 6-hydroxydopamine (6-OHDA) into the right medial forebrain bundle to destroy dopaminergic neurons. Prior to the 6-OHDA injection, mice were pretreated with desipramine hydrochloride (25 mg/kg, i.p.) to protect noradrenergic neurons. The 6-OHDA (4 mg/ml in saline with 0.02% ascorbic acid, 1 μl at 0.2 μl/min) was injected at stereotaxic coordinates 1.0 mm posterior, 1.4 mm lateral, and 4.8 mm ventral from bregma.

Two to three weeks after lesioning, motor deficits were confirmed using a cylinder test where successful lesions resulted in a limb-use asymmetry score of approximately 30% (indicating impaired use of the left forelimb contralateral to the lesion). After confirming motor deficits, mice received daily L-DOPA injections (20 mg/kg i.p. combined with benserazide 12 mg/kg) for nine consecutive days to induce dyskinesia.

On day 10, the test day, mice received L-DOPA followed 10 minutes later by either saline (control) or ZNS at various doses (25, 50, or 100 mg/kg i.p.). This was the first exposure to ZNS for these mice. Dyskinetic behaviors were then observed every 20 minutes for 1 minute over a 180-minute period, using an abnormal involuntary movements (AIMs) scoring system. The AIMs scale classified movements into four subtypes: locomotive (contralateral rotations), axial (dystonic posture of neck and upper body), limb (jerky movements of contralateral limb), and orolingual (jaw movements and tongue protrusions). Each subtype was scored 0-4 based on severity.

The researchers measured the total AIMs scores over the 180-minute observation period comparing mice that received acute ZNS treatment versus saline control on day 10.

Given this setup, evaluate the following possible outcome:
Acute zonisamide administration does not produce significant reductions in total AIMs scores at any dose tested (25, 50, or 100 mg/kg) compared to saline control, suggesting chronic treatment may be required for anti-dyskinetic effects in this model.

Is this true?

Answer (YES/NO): YES